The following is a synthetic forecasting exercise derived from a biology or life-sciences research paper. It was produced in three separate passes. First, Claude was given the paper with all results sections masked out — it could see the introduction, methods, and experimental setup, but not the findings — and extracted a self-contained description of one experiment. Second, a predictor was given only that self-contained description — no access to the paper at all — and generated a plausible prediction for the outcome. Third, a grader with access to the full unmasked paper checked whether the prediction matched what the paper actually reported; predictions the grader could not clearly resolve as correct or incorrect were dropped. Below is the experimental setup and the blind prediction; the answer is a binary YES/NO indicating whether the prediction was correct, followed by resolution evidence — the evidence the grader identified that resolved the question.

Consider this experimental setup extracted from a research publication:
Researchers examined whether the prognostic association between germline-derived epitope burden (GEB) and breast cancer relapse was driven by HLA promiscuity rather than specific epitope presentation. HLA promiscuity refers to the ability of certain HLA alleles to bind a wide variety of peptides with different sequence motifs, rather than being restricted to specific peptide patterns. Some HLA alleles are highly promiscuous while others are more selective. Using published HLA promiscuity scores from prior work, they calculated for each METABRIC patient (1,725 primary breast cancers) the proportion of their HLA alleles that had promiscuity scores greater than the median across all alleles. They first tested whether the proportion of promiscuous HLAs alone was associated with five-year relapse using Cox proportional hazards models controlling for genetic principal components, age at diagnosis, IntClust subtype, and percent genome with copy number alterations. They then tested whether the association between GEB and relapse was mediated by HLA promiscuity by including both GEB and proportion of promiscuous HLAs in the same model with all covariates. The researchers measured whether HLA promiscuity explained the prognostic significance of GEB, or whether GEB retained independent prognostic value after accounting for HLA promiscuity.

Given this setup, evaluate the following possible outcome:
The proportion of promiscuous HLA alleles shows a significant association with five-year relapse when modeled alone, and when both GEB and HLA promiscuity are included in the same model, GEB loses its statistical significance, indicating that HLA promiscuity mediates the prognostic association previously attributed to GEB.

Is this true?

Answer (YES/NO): NO